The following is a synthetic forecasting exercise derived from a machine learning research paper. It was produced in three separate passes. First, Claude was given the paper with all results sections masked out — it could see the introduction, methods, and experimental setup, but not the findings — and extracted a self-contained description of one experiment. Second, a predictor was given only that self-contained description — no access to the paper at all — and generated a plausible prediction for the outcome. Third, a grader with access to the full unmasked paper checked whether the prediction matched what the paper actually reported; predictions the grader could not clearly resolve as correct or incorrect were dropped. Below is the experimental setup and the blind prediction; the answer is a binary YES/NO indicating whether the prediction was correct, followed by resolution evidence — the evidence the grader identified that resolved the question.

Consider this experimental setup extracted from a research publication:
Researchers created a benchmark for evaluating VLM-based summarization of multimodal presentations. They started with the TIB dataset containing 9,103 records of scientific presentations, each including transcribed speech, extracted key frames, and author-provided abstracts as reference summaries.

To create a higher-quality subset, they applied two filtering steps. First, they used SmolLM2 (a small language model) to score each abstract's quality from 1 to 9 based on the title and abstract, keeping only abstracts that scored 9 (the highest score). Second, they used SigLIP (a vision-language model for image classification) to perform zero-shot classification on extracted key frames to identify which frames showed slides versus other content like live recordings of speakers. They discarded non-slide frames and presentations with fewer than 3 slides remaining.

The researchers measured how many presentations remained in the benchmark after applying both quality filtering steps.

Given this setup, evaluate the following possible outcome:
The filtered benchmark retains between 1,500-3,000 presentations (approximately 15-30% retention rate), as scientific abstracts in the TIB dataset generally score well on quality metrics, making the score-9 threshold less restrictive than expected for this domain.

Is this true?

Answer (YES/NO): NO